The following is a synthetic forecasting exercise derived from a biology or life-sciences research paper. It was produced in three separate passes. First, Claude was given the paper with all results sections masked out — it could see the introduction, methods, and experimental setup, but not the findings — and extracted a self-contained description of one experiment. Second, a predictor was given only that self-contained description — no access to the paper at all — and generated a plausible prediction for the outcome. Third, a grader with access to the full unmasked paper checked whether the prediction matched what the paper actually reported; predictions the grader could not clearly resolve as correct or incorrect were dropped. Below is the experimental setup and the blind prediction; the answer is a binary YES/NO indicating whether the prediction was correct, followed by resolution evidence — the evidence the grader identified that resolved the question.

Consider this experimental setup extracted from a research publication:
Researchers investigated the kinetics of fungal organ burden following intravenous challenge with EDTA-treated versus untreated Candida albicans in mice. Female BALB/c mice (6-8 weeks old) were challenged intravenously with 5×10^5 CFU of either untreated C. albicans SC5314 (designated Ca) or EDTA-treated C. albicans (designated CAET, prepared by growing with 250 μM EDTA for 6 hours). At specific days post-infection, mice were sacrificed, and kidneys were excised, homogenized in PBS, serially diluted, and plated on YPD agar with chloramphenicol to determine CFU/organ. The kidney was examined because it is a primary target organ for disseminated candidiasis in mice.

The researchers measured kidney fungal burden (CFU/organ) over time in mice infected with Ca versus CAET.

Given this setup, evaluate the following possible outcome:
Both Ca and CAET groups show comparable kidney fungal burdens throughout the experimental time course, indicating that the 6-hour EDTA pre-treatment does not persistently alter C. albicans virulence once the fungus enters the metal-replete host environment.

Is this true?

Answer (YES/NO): NO